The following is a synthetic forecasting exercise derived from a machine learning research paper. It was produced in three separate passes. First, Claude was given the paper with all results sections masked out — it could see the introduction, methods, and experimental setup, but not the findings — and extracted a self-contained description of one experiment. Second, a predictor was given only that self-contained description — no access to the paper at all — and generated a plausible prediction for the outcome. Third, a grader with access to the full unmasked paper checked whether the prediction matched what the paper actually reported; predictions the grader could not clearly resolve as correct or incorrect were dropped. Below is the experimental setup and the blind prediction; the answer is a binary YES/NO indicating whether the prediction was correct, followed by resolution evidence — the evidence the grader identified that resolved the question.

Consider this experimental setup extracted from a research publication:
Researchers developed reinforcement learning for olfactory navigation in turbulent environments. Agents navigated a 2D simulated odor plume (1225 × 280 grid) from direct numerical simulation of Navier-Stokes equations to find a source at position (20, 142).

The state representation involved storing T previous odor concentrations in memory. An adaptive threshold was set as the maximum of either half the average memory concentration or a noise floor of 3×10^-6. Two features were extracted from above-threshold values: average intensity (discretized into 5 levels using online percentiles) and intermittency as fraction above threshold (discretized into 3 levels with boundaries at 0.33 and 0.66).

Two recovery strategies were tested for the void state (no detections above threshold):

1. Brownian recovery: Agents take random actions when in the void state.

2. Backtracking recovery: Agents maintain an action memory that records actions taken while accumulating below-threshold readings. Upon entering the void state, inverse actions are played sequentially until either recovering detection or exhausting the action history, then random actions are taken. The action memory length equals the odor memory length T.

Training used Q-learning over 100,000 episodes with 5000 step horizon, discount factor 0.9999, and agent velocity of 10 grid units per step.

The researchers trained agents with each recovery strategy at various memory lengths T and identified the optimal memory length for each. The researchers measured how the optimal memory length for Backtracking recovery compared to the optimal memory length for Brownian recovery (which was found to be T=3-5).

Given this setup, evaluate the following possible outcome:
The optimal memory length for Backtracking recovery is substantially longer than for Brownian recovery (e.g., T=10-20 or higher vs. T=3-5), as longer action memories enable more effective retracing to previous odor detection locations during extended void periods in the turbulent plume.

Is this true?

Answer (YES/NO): YES